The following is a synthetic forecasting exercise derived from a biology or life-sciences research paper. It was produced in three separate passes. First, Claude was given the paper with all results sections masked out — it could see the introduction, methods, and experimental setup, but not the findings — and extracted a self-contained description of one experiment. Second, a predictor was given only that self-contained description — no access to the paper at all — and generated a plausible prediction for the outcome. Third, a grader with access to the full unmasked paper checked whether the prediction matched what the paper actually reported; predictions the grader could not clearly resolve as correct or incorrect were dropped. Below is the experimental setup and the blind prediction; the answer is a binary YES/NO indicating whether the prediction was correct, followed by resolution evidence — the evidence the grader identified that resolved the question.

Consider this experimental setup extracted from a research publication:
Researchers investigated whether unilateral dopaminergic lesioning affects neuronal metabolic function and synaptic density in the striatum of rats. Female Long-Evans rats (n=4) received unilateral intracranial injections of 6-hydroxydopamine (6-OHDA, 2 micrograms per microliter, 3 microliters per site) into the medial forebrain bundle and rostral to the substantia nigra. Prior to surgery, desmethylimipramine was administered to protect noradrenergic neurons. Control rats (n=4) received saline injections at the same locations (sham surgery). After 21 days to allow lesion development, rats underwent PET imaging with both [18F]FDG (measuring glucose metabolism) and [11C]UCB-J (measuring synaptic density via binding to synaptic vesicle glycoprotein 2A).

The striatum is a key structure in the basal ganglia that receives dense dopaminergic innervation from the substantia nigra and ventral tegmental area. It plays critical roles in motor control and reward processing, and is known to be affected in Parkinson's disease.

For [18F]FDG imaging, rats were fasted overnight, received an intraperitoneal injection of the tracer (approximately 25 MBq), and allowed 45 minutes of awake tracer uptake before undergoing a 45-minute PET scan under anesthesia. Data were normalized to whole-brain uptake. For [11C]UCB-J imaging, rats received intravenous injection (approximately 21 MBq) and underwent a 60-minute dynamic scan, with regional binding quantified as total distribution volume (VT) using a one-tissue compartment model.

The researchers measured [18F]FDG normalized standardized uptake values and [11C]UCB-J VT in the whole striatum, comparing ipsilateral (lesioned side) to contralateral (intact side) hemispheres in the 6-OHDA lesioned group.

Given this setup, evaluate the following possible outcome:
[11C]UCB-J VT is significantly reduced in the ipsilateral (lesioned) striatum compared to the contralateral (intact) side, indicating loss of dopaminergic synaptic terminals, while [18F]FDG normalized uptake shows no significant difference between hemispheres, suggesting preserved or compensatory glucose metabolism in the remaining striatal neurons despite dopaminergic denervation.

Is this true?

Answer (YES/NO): NO